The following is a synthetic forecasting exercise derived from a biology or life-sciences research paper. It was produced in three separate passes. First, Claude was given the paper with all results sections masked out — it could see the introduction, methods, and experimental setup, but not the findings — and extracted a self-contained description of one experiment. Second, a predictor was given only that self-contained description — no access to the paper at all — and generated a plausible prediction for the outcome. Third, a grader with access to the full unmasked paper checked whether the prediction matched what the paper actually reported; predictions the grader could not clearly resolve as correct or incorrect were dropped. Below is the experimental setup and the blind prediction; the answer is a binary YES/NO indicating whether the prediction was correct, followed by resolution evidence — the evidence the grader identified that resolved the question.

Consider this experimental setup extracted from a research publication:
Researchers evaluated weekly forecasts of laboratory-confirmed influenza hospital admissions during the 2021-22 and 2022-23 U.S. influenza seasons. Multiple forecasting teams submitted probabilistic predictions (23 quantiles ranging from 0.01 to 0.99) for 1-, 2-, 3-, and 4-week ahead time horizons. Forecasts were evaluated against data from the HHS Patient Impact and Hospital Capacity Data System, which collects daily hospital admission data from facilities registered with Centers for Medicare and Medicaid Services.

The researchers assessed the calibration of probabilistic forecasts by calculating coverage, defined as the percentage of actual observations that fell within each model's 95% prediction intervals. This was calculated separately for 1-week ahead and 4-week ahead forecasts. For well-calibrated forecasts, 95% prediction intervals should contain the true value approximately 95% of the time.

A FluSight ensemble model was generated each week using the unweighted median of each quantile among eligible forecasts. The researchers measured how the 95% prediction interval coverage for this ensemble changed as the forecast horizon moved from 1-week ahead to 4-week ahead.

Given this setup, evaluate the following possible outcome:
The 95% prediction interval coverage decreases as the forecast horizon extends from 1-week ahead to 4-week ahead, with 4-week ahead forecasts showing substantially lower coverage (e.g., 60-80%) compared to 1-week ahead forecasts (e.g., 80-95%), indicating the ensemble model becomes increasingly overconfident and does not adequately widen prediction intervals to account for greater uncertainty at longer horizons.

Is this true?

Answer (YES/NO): NO